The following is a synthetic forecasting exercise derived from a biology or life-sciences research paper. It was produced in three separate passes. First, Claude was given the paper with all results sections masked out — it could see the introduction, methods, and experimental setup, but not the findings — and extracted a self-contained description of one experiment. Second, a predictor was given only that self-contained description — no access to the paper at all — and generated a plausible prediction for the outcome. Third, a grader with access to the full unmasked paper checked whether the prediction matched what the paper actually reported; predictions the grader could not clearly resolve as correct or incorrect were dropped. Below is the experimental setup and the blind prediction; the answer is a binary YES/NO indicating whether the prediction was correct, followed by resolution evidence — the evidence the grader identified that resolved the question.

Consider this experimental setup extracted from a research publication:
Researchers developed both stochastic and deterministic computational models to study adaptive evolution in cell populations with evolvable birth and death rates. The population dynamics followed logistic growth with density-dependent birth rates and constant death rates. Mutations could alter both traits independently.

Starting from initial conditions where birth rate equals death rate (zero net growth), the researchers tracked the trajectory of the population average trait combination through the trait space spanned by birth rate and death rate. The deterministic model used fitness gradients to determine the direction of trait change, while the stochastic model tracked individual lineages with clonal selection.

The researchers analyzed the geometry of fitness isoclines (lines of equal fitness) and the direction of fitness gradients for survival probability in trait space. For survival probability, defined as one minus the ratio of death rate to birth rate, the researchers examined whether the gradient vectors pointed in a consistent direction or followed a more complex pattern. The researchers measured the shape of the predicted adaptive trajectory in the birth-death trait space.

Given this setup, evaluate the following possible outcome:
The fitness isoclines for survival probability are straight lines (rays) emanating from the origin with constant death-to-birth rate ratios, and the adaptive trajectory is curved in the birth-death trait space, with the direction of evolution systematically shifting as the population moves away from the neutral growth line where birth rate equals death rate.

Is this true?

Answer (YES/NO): YES